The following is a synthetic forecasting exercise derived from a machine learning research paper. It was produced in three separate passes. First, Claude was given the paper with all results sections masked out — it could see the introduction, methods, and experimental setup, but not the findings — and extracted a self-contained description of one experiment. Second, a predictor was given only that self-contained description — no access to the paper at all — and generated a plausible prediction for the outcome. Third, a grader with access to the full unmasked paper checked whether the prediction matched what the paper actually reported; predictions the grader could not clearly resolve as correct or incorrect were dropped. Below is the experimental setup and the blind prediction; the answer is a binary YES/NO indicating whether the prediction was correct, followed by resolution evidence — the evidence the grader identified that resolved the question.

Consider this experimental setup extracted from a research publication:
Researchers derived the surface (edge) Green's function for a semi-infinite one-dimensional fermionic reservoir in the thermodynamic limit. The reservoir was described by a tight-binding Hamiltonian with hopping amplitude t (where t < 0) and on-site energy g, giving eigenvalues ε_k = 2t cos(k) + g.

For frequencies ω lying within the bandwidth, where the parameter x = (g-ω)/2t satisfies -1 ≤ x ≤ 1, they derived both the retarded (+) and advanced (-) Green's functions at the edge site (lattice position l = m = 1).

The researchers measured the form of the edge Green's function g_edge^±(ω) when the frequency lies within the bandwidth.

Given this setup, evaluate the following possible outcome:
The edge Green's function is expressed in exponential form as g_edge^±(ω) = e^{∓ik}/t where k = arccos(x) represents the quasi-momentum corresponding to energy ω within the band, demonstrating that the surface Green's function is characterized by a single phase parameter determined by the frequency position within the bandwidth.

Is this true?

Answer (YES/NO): NO